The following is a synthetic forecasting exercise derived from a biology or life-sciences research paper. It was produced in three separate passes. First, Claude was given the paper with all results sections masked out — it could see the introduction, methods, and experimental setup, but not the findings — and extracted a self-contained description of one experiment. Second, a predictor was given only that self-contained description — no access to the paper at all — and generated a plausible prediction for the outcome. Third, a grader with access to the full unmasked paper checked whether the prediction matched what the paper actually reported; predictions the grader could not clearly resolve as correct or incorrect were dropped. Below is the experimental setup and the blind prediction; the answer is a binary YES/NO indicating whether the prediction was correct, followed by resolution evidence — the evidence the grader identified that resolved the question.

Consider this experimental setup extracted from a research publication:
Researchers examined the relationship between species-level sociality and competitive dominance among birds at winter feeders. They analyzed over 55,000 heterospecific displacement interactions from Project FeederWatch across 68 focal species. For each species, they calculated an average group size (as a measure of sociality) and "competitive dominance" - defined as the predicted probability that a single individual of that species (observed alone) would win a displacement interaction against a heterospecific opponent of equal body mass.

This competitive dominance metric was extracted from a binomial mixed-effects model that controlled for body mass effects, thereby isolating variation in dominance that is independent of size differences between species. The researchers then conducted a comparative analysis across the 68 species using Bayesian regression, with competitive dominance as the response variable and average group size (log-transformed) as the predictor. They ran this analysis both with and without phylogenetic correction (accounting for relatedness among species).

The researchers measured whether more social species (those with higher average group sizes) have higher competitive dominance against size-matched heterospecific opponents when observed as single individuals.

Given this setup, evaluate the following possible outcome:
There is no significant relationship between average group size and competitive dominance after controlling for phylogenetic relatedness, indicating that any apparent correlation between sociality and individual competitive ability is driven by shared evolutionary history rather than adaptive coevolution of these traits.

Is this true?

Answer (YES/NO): NO